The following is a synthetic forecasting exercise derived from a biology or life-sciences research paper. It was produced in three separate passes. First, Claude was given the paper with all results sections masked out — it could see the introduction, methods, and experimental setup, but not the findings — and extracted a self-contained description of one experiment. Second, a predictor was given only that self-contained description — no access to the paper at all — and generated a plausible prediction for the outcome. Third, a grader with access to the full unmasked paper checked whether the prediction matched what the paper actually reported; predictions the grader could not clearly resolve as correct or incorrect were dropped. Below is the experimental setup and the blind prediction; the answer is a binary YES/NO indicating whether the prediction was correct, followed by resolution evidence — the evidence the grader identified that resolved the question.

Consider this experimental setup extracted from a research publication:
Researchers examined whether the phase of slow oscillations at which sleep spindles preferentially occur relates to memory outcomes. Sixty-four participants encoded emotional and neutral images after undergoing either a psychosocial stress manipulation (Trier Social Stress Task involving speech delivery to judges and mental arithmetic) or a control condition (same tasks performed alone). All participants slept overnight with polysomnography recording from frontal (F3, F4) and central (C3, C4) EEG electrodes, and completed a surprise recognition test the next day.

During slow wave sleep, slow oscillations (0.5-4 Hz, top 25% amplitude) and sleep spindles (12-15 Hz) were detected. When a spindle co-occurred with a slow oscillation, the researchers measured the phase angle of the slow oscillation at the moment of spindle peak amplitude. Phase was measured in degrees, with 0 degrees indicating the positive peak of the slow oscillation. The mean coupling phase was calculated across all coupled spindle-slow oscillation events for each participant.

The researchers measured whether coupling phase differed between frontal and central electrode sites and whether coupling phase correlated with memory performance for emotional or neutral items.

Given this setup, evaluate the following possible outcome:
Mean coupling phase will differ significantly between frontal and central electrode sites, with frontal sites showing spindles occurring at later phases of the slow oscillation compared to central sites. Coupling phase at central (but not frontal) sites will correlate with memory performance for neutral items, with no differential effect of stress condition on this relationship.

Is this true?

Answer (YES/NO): NO